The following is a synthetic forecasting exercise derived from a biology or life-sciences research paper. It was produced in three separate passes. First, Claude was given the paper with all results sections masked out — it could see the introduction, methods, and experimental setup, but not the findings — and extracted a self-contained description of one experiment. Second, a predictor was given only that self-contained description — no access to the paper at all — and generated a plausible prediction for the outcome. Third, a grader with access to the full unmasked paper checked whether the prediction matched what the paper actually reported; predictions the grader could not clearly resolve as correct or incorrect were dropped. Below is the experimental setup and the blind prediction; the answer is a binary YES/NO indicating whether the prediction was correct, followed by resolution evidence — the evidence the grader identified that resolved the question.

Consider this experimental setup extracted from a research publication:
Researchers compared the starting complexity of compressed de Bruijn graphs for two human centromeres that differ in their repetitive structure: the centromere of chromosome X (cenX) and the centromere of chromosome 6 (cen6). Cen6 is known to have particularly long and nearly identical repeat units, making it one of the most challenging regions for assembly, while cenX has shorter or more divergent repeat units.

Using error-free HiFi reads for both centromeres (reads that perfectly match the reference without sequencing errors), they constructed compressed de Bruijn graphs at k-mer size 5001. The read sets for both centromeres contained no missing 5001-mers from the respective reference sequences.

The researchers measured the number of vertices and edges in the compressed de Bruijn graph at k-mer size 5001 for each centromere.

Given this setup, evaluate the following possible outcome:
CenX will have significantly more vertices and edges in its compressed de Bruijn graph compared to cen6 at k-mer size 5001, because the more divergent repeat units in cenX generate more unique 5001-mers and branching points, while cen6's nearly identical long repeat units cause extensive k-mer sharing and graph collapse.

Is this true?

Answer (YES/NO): NO